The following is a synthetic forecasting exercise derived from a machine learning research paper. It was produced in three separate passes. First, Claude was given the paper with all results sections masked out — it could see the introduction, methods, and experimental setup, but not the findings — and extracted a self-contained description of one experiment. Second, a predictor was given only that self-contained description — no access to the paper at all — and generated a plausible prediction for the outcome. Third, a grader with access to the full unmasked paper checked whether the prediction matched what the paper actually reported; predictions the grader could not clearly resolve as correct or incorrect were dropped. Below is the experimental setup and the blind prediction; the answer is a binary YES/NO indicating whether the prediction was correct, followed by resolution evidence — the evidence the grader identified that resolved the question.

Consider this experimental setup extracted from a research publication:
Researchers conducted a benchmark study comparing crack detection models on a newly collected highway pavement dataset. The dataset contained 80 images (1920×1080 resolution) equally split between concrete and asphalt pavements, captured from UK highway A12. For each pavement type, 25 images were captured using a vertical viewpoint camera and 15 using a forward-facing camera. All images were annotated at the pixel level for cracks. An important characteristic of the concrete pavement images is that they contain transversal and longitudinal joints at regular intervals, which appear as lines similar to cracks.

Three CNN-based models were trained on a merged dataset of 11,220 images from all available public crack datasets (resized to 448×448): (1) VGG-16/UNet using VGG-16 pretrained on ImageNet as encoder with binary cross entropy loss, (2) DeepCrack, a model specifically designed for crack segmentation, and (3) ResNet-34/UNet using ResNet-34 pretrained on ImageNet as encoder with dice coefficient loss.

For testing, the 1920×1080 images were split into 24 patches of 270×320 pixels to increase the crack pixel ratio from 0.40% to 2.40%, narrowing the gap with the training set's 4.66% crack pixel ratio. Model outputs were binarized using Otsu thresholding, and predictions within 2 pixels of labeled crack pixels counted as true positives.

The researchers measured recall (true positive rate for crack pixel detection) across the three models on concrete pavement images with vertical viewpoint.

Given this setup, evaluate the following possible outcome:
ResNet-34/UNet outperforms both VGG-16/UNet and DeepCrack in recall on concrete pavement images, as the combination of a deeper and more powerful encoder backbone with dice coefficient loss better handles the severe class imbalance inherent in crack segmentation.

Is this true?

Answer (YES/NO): NO